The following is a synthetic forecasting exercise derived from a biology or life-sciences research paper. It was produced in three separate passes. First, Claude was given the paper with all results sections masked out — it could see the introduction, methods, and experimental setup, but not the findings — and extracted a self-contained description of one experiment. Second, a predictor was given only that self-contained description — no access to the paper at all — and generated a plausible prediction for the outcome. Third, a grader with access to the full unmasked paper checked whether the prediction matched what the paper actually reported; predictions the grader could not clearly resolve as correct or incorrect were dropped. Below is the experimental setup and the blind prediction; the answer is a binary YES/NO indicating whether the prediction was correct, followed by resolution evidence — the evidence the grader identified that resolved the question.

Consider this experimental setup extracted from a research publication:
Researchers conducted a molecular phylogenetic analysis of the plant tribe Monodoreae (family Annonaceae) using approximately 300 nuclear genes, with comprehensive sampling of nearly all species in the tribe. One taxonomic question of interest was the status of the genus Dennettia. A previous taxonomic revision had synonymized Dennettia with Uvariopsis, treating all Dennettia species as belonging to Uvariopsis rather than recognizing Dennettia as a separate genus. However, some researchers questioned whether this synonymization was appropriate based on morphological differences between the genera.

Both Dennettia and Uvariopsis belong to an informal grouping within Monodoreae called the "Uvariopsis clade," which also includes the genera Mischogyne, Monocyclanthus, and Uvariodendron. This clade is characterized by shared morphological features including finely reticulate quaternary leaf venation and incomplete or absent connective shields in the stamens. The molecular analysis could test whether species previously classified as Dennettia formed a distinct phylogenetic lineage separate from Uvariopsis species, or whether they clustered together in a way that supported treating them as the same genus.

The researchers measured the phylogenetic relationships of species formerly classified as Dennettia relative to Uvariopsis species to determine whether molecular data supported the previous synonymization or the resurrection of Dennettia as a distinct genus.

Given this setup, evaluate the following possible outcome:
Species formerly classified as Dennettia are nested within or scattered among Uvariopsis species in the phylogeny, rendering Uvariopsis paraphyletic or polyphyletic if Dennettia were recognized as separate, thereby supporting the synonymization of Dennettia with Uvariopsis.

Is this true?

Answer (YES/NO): NO